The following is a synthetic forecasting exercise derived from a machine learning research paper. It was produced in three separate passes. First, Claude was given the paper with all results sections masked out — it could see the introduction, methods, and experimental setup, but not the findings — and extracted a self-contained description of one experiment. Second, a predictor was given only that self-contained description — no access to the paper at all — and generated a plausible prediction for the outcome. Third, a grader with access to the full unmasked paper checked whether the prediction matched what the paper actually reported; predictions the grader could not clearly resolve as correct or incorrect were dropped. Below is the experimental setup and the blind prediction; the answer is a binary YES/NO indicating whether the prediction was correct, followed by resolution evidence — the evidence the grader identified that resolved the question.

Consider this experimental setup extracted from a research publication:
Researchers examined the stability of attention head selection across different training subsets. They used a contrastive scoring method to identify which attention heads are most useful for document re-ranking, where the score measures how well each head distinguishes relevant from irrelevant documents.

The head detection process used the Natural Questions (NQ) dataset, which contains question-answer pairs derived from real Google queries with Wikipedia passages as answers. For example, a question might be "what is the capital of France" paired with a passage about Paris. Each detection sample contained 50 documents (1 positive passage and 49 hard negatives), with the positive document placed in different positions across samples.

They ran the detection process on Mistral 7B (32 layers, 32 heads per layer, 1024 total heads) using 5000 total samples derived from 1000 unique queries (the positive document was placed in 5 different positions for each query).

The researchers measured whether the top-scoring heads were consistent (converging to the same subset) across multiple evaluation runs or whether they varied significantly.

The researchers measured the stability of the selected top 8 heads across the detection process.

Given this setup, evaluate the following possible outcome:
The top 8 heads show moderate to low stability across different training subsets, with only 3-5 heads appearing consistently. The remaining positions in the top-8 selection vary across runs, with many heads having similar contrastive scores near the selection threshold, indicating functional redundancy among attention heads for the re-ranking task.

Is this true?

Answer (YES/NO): NO